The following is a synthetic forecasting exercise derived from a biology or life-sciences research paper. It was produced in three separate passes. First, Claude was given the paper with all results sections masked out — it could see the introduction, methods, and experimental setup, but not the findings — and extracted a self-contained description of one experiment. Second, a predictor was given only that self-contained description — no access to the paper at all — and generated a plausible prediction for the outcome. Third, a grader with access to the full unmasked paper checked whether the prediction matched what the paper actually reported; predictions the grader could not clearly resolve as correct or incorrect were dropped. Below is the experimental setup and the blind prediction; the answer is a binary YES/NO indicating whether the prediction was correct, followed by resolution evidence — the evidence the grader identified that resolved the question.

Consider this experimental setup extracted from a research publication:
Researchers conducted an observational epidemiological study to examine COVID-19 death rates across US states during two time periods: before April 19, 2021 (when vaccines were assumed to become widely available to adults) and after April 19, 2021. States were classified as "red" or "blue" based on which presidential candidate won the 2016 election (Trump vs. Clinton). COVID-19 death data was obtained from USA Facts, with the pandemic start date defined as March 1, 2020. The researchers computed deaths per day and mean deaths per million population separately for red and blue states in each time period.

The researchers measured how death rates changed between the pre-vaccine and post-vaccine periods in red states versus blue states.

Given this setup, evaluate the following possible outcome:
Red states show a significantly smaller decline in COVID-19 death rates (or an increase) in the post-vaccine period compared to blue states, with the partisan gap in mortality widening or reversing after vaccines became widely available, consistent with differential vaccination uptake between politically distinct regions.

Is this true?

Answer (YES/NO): YES